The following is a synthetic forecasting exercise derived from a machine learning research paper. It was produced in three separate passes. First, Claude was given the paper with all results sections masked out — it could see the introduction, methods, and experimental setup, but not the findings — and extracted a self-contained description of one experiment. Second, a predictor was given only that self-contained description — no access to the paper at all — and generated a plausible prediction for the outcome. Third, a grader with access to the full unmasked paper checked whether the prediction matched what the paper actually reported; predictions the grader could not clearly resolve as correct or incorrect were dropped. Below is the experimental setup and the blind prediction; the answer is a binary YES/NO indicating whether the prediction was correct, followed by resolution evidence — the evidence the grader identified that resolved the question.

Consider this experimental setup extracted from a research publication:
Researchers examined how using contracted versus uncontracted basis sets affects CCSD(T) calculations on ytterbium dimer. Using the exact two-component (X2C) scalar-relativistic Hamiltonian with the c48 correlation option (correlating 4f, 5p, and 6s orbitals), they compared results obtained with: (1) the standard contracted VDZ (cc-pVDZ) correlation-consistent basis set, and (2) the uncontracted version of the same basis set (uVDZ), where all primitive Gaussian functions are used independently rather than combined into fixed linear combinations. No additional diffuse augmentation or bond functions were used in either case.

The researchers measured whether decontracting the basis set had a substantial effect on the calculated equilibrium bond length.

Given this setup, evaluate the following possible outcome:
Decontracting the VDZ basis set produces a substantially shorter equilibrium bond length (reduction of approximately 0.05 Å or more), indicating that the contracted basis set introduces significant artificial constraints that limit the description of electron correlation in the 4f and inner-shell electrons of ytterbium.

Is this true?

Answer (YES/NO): NO